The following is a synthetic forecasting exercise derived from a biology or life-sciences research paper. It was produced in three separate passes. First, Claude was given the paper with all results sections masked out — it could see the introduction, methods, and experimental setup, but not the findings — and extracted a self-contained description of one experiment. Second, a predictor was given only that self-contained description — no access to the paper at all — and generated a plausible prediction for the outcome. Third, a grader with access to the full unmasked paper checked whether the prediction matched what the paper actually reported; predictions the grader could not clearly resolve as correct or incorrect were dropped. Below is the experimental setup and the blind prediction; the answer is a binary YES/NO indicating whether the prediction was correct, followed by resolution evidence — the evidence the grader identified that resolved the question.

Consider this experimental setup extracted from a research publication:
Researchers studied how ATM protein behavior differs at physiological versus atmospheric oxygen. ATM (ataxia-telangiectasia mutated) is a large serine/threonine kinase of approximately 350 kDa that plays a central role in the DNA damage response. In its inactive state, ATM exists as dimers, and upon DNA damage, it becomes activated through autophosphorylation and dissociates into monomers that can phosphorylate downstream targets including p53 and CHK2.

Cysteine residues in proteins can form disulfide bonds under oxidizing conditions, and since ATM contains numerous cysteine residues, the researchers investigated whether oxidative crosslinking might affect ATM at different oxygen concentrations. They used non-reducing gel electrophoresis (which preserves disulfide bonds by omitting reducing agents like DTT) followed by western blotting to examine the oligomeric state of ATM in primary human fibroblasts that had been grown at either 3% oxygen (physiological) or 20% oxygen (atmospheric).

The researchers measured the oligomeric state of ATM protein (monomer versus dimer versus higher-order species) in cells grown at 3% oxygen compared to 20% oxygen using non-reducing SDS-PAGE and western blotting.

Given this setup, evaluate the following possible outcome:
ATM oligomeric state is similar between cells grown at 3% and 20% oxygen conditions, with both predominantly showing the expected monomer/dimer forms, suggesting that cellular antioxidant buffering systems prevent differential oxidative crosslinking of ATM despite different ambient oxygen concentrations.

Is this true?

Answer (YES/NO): NO